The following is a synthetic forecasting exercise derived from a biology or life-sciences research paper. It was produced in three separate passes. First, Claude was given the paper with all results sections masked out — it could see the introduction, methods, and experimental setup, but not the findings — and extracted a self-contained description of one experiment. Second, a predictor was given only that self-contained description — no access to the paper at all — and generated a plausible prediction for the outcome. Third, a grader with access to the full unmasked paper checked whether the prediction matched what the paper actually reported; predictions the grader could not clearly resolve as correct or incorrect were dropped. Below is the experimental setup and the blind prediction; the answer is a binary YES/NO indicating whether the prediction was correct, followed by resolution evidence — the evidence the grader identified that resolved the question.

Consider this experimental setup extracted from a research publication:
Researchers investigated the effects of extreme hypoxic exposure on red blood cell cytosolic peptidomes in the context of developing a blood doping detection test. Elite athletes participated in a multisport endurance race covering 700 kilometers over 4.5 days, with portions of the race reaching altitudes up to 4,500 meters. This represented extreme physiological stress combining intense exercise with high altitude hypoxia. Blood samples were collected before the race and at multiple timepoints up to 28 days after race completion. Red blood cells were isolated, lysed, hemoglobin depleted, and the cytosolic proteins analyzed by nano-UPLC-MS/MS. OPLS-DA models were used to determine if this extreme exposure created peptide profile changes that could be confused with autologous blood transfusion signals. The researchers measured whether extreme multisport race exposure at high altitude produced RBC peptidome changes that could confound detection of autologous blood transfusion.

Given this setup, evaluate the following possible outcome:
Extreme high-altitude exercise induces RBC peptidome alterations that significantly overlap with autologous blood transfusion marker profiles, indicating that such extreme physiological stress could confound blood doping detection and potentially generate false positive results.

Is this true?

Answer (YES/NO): NO